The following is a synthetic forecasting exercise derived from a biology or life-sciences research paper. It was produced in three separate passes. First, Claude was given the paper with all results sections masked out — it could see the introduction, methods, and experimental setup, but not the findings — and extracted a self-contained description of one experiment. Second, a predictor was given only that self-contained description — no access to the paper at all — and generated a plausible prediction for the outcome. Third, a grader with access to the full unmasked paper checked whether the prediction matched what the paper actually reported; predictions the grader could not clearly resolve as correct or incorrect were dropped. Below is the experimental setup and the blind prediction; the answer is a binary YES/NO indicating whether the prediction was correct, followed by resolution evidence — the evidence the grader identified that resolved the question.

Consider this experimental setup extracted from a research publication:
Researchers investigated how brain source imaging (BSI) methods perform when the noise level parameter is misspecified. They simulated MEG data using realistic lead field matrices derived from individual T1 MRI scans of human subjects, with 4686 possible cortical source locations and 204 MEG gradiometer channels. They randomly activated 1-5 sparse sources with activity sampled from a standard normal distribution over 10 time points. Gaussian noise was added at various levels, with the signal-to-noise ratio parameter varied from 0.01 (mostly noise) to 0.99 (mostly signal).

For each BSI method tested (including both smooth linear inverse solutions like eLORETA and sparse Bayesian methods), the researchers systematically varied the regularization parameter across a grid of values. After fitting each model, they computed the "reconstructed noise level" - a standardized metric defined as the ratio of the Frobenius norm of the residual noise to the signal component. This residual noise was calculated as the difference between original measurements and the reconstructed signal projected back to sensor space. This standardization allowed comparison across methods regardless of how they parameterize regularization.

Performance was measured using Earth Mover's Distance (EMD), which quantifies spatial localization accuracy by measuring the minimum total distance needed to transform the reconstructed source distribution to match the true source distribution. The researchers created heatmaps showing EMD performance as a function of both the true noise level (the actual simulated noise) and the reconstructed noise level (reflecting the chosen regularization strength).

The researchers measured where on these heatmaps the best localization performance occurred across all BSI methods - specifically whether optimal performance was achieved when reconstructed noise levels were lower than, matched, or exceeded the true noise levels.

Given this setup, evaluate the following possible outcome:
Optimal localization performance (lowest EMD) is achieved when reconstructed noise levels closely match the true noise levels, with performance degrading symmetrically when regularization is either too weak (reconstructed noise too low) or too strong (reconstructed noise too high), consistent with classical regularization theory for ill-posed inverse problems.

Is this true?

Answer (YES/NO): NO